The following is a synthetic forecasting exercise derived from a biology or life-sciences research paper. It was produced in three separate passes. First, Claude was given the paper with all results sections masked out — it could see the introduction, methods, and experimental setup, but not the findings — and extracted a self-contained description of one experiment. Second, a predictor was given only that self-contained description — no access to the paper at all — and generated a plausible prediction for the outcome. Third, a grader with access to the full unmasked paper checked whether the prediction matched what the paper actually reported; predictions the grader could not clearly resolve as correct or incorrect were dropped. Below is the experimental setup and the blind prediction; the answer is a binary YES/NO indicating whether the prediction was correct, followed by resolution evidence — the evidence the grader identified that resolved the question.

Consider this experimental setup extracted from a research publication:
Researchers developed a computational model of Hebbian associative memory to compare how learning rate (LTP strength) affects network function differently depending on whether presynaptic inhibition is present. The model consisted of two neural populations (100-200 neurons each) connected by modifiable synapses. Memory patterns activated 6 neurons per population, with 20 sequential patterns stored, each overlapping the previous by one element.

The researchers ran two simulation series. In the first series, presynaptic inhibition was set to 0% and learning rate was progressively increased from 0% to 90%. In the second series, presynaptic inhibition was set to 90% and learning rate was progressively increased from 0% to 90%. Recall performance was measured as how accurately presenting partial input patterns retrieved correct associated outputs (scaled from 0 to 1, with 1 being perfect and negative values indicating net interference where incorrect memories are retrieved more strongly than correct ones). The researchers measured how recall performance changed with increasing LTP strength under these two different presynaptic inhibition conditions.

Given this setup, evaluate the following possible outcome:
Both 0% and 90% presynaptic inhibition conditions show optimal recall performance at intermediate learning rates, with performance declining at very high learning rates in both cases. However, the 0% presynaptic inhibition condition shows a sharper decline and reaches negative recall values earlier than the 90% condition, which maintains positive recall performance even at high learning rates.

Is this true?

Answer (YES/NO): NO